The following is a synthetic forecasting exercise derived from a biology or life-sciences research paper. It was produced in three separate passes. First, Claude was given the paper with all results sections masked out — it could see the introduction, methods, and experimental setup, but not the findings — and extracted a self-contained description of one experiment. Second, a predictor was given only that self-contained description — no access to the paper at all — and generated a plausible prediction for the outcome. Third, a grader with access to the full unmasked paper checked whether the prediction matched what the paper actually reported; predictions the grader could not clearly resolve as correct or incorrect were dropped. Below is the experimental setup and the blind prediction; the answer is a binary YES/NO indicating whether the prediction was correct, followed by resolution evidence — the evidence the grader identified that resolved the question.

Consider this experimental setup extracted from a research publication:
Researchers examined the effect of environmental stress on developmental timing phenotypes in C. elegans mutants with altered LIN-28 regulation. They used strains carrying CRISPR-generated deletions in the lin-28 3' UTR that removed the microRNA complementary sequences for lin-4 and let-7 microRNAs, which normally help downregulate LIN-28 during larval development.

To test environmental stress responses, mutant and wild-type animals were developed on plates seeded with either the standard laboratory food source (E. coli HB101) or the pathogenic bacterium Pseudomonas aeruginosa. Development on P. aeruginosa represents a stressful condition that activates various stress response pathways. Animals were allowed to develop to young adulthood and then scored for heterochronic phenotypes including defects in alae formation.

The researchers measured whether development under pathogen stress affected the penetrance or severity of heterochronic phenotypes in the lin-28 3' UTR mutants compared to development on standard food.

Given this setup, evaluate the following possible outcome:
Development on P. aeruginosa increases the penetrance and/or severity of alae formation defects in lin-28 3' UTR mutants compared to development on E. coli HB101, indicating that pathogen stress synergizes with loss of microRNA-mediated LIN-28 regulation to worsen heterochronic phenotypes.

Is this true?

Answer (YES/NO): NO